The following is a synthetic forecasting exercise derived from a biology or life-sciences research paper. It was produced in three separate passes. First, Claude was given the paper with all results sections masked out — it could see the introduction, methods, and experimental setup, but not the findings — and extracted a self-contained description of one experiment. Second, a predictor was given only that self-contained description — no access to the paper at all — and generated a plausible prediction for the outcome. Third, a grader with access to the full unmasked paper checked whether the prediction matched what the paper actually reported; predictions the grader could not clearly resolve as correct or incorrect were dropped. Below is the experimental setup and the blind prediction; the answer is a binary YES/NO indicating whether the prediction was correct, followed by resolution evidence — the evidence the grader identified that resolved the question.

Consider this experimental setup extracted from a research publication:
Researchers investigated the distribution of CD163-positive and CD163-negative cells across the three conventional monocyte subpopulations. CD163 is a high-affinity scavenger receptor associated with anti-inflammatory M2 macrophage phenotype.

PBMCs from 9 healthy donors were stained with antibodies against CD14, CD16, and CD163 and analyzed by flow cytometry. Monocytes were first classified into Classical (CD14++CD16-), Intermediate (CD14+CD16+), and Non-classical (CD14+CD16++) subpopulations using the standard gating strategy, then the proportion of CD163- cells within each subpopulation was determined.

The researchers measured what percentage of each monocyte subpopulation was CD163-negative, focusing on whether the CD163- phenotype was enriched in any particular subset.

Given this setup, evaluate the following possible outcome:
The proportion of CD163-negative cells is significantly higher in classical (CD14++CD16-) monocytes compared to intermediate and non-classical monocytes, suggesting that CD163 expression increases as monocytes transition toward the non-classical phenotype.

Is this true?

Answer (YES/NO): YES